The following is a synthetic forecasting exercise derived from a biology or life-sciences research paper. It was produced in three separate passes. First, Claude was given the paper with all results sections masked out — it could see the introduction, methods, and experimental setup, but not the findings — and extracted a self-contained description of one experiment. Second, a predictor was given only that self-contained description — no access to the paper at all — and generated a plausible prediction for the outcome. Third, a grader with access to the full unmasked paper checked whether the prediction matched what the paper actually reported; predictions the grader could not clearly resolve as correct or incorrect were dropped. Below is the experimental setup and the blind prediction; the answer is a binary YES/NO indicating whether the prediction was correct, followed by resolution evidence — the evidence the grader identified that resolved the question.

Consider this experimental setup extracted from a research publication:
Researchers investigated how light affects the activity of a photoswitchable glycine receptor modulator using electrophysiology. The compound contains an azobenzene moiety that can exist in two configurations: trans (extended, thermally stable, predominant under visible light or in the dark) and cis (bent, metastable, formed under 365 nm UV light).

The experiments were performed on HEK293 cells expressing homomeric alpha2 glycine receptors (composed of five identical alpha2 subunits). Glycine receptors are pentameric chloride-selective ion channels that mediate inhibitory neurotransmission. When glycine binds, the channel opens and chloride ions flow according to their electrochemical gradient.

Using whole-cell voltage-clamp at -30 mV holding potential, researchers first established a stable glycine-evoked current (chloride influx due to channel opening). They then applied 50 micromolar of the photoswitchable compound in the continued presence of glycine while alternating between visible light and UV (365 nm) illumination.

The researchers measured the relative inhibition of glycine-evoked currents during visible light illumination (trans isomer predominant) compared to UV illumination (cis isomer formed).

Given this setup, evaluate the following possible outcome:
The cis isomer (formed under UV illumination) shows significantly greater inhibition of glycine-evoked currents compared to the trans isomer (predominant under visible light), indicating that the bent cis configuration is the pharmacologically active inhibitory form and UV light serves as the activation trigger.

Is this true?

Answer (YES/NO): YES